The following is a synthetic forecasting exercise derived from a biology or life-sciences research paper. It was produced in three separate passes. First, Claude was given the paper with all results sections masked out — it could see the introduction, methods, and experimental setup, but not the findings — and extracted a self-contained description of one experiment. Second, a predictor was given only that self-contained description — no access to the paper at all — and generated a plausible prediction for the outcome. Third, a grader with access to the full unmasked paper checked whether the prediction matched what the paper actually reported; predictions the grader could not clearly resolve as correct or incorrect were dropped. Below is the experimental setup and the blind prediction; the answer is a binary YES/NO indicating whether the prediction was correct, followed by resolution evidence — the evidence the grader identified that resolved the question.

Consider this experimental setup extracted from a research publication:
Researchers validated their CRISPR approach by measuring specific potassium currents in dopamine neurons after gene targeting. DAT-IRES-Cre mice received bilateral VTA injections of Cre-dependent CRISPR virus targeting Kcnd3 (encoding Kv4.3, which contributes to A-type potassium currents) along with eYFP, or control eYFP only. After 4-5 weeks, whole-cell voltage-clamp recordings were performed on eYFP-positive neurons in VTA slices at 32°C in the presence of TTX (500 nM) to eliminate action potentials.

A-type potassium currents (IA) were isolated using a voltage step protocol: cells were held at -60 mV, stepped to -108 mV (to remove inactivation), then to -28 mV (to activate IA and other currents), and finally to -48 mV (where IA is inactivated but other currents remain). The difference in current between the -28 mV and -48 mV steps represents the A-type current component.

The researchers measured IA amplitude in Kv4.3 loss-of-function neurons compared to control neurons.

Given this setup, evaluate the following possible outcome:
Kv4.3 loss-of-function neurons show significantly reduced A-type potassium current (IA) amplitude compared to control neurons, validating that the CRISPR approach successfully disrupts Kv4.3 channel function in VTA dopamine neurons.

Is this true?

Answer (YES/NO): YES